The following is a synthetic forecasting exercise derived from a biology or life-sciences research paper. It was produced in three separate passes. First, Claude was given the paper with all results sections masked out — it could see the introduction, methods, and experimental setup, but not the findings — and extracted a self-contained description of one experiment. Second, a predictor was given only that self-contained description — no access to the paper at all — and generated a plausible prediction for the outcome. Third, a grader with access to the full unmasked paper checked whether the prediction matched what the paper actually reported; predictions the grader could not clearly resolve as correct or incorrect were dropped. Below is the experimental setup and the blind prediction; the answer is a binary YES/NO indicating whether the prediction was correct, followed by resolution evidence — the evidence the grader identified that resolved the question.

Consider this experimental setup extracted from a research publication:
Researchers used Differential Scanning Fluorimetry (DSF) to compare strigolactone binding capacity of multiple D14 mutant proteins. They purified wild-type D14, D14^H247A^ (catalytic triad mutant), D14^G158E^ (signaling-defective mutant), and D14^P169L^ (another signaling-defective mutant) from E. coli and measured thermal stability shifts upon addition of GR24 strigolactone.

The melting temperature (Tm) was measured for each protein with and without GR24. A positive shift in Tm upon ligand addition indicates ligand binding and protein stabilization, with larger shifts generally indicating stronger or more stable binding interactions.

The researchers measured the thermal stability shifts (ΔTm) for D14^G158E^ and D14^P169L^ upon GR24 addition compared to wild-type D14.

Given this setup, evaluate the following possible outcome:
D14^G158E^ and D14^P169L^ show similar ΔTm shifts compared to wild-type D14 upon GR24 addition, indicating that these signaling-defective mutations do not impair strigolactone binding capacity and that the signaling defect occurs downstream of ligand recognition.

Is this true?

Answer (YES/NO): NO